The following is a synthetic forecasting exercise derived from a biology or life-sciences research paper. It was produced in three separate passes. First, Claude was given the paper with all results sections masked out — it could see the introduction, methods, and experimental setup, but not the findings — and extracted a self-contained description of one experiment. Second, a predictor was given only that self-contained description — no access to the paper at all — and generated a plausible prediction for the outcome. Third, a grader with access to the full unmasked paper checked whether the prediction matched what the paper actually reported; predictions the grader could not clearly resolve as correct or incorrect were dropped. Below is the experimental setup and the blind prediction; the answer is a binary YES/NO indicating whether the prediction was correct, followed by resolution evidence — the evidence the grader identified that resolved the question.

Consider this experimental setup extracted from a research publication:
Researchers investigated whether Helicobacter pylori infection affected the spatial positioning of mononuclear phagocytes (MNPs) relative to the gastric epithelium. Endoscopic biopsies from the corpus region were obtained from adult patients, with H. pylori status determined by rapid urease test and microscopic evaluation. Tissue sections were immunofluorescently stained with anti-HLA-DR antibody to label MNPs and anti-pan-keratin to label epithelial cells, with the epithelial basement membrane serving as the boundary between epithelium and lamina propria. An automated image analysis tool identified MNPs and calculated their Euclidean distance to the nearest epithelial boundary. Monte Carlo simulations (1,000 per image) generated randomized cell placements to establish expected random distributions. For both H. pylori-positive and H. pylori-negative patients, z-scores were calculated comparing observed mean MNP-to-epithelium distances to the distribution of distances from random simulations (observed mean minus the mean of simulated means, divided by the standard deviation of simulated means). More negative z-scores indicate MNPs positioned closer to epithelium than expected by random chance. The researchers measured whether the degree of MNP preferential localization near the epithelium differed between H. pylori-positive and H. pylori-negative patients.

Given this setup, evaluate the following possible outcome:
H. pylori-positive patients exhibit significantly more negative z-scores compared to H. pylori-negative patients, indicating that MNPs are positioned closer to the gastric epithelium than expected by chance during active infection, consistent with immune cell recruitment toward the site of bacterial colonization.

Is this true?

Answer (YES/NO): NO